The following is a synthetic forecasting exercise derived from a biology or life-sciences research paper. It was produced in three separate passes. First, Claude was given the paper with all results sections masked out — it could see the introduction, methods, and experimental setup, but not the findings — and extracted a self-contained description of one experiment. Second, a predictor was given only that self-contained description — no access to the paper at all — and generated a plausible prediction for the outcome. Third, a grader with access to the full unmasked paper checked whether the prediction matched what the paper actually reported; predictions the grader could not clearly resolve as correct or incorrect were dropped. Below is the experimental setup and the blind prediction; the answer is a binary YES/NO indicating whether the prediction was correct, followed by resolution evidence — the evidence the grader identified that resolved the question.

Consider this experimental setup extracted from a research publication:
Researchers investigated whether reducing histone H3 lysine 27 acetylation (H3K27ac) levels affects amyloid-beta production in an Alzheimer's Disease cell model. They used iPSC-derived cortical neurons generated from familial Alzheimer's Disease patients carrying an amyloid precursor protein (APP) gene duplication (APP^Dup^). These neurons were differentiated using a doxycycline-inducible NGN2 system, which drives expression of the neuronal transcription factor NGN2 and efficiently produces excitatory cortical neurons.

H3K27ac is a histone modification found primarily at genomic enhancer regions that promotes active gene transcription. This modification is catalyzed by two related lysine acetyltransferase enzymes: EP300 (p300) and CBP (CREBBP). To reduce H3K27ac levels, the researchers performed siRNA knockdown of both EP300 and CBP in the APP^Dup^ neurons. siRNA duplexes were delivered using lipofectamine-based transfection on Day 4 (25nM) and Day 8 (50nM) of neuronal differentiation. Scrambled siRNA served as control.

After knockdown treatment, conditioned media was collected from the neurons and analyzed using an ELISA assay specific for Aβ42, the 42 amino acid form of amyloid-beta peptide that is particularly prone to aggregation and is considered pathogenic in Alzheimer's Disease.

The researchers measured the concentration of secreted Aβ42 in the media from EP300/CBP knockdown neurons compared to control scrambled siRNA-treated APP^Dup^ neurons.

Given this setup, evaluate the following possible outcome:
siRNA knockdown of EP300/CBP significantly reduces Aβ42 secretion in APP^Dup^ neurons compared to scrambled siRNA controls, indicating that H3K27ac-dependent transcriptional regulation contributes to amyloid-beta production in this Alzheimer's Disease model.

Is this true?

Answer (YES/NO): NO